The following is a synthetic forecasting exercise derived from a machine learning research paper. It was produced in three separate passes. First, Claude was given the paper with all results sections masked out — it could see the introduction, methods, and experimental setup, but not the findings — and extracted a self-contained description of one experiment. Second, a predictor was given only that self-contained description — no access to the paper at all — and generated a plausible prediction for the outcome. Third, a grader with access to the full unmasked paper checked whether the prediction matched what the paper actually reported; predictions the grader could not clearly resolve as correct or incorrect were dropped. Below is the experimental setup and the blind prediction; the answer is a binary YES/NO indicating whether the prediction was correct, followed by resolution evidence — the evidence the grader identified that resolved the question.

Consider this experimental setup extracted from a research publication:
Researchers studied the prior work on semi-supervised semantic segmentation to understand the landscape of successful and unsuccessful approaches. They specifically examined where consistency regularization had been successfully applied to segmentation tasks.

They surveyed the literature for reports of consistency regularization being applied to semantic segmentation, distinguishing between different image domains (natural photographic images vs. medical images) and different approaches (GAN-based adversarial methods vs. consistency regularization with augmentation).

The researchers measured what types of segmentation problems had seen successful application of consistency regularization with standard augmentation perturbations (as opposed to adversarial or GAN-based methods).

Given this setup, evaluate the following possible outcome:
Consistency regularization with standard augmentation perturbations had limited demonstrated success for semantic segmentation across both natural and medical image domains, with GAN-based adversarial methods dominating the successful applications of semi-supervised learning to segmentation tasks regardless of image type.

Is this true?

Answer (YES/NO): NO